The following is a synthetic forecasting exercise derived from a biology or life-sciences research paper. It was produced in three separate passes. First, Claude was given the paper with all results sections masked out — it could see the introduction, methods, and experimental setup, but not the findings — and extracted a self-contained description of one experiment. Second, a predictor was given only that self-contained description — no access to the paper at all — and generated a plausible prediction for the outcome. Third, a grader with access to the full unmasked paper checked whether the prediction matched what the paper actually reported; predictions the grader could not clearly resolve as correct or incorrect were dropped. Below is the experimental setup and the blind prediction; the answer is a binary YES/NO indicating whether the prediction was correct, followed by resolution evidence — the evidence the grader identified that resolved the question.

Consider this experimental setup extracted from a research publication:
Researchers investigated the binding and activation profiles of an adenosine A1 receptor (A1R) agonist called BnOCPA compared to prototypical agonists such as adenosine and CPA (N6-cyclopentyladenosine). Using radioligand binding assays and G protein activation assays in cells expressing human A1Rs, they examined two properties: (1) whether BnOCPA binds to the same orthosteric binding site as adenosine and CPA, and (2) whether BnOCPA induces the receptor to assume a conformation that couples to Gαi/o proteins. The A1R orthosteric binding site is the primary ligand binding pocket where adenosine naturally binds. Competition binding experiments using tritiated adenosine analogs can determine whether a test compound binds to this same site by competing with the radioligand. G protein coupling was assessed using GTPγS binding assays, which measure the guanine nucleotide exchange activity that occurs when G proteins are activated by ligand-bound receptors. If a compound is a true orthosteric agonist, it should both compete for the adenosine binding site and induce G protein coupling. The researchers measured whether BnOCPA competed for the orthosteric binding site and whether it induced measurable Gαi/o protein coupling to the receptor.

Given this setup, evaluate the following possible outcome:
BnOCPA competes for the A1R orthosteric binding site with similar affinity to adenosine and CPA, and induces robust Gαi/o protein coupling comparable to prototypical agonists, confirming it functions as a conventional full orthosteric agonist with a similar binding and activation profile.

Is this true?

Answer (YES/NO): NO